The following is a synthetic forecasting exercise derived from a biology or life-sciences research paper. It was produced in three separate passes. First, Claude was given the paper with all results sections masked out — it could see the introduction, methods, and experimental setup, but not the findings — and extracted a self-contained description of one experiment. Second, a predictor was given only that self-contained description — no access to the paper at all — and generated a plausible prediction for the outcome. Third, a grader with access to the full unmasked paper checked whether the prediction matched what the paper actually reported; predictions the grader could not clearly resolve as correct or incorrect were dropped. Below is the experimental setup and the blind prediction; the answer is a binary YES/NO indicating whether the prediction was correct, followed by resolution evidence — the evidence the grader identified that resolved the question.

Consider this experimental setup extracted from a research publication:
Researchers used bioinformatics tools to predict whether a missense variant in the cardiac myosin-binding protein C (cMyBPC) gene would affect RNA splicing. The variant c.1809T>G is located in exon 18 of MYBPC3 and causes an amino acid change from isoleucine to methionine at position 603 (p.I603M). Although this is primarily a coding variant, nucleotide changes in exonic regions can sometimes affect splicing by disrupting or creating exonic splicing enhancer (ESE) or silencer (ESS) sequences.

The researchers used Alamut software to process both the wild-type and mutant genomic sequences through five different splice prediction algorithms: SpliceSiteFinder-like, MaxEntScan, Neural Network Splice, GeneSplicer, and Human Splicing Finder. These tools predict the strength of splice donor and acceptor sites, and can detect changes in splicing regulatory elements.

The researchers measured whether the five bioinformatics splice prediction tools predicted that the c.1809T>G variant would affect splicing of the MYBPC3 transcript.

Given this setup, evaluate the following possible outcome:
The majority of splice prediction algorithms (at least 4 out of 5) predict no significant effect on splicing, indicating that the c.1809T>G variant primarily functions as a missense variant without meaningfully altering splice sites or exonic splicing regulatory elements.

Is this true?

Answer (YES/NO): YES